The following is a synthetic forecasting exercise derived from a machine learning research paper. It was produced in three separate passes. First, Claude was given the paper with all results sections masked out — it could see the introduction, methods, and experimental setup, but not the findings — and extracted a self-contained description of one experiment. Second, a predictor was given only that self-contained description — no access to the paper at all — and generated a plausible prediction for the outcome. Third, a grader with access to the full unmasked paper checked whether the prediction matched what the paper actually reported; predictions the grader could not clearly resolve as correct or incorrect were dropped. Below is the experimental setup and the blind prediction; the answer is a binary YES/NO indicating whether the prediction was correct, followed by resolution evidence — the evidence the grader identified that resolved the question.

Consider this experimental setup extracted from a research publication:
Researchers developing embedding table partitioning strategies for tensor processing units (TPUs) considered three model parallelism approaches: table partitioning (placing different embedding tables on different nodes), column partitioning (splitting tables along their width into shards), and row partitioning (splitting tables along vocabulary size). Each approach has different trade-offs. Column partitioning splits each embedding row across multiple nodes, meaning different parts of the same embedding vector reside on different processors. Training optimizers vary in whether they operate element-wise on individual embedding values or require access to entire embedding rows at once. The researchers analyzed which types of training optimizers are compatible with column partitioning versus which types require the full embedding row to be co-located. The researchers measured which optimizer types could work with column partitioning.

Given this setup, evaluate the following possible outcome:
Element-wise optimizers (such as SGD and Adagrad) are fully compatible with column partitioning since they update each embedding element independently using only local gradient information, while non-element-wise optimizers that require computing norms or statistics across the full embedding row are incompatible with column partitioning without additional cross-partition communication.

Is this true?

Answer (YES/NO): YES